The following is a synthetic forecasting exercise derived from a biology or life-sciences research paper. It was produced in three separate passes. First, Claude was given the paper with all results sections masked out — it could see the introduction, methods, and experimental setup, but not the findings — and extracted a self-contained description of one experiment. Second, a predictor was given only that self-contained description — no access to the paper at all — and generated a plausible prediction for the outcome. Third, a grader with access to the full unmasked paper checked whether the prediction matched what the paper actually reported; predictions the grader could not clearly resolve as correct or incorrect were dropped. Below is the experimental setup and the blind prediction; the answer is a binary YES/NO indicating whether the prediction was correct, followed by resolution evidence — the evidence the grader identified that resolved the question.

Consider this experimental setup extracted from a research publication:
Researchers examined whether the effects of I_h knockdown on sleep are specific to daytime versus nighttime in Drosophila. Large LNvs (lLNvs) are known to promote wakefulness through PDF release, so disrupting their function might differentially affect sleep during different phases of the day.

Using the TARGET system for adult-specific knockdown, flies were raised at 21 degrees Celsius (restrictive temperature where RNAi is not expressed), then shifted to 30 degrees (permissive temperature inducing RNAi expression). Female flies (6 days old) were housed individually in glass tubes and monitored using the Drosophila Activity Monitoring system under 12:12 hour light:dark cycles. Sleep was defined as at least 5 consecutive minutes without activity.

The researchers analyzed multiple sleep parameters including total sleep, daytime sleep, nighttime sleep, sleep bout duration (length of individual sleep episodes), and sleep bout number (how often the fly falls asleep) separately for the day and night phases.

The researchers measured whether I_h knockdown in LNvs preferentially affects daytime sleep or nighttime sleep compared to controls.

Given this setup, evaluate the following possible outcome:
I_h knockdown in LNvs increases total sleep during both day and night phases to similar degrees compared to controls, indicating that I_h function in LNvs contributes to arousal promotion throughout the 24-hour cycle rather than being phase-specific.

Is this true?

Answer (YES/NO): NO